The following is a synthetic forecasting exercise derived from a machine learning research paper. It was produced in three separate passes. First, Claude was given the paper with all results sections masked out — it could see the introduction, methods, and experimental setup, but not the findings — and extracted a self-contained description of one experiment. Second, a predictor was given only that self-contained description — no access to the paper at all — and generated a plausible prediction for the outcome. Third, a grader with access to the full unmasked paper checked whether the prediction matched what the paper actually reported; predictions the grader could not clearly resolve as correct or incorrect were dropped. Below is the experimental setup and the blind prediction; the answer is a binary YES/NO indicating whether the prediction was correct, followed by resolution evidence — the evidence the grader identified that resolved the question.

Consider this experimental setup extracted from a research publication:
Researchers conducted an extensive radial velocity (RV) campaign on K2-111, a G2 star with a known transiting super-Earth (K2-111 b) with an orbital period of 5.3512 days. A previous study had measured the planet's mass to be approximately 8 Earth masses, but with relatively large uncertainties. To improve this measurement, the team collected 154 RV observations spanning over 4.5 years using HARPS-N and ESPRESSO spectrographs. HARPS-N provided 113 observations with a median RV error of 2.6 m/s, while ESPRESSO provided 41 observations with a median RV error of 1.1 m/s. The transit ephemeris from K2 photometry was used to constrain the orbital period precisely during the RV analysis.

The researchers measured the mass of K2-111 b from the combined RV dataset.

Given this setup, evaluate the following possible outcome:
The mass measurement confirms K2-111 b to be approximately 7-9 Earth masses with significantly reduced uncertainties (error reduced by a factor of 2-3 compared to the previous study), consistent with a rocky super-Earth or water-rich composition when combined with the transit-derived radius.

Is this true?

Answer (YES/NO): NO